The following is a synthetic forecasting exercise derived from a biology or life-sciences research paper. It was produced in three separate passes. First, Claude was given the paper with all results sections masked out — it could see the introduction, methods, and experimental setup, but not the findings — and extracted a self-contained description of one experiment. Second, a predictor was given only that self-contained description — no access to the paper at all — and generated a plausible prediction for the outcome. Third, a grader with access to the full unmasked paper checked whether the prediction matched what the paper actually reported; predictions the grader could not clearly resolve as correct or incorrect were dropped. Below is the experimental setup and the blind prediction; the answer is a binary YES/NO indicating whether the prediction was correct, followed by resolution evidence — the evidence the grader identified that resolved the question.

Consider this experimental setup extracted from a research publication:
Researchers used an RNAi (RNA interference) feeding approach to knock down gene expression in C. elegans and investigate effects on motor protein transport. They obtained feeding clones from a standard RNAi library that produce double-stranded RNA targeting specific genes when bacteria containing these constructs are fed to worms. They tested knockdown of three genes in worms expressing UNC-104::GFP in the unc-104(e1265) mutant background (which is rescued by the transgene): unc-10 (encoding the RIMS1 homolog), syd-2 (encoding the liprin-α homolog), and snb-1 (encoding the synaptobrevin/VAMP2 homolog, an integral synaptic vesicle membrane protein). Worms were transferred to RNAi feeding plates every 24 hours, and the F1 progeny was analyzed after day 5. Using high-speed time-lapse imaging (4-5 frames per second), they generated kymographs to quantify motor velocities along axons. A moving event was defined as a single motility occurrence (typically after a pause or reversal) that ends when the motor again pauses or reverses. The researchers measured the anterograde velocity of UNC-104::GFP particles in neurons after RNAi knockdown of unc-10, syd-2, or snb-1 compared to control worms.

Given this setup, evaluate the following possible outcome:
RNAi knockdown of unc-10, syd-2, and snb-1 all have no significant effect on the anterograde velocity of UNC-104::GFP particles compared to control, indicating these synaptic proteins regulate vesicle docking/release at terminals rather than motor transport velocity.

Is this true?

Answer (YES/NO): NO